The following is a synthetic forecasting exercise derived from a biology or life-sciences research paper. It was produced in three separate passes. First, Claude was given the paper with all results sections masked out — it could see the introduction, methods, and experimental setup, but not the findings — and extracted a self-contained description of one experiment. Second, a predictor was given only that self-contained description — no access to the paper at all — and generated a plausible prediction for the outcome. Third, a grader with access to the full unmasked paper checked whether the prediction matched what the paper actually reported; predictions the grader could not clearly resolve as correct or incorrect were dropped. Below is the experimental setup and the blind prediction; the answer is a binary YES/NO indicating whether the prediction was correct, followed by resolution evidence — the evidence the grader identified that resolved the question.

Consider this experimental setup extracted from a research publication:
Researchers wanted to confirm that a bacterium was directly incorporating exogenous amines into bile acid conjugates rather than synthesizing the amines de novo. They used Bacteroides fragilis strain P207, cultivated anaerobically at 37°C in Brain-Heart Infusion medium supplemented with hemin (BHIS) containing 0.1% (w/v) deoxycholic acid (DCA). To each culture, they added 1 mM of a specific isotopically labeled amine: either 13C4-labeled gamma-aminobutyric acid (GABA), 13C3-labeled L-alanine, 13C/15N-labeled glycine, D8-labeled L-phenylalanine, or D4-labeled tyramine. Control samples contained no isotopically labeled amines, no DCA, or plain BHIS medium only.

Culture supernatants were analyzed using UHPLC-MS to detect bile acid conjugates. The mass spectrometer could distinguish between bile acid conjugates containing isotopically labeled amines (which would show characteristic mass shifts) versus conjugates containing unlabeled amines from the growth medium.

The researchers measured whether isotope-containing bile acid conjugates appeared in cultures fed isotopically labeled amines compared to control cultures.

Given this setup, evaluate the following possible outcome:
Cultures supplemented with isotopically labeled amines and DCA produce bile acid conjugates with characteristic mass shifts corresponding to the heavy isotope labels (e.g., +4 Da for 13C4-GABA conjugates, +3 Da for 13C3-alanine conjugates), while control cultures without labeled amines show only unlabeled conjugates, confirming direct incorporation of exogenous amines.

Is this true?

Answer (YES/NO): YES